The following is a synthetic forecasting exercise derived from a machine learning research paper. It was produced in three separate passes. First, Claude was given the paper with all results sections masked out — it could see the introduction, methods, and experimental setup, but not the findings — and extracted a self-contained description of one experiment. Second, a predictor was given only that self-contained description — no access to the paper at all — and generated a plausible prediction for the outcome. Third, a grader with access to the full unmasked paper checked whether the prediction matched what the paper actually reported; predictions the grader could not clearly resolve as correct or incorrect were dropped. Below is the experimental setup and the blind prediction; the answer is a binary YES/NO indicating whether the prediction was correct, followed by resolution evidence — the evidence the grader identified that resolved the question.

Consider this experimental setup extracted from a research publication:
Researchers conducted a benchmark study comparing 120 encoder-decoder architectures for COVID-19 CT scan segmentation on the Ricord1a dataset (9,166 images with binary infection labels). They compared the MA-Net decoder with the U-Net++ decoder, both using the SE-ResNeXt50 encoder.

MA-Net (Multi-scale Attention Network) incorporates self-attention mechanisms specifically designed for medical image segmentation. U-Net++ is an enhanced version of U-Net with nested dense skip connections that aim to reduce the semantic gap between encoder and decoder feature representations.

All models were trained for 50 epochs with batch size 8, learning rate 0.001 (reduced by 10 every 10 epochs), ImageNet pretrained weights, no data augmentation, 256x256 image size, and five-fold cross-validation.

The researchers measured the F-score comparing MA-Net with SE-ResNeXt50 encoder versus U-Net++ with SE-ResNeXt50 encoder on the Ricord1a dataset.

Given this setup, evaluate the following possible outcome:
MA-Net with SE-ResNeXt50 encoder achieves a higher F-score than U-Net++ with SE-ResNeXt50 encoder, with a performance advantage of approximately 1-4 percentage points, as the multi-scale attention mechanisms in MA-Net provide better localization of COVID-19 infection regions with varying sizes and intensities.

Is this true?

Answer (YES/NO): NO